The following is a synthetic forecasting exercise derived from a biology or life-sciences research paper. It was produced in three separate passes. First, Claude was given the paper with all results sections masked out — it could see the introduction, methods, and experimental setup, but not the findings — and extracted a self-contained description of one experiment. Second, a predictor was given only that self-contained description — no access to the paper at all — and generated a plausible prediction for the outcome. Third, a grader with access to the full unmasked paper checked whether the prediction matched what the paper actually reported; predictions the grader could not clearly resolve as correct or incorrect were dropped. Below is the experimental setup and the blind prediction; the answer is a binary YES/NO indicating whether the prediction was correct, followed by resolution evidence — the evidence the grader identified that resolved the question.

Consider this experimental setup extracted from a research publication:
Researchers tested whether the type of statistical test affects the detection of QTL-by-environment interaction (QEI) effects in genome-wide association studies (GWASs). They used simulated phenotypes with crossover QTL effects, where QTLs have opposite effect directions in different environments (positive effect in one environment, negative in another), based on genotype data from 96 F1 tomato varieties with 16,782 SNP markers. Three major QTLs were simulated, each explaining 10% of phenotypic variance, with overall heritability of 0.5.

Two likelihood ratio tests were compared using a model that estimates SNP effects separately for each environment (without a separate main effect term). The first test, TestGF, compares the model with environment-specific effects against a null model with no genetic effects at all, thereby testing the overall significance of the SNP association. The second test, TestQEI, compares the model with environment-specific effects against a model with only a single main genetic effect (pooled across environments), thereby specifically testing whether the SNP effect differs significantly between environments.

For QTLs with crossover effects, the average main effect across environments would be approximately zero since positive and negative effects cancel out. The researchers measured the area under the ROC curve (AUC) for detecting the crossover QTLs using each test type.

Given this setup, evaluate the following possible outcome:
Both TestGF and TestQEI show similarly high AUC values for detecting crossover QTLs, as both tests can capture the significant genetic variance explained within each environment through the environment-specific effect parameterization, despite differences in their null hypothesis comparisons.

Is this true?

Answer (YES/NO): YES